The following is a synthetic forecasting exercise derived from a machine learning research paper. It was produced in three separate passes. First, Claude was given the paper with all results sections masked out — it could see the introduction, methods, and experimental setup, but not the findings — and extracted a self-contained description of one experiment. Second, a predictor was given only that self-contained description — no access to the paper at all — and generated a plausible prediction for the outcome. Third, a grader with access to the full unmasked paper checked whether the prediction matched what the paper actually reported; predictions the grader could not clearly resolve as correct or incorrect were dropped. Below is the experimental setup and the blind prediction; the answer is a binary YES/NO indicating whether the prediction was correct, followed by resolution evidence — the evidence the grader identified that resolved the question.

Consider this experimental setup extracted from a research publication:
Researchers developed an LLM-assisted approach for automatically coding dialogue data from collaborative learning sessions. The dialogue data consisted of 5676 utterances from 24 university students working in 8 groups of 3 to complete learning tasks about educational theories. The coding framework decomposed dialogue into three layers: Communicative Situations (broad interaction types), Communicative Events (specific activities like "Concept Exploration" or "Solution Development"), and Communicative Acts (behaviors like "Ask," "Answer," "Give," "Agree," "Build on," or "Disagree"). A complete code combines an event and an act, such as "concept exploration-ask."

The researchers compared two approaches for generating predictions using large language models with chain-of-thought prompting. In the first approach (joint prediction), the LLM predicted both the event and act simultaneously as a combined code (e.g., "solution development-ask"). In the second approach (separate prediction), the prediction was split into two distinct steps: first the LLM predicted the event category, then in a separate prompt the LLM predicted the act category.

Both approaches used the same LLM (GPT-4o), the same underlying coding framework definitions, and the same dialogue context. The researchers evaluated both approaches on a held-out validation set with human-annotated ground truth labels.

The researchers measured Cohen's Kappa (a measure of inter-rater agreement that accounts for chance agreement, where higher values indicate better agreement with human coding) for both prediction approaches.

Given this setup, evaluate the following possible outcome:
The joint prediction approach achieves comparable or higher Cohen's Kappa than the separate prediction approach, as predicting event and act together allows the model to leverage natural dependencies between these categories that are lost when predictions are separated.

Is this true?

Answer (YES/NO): NO